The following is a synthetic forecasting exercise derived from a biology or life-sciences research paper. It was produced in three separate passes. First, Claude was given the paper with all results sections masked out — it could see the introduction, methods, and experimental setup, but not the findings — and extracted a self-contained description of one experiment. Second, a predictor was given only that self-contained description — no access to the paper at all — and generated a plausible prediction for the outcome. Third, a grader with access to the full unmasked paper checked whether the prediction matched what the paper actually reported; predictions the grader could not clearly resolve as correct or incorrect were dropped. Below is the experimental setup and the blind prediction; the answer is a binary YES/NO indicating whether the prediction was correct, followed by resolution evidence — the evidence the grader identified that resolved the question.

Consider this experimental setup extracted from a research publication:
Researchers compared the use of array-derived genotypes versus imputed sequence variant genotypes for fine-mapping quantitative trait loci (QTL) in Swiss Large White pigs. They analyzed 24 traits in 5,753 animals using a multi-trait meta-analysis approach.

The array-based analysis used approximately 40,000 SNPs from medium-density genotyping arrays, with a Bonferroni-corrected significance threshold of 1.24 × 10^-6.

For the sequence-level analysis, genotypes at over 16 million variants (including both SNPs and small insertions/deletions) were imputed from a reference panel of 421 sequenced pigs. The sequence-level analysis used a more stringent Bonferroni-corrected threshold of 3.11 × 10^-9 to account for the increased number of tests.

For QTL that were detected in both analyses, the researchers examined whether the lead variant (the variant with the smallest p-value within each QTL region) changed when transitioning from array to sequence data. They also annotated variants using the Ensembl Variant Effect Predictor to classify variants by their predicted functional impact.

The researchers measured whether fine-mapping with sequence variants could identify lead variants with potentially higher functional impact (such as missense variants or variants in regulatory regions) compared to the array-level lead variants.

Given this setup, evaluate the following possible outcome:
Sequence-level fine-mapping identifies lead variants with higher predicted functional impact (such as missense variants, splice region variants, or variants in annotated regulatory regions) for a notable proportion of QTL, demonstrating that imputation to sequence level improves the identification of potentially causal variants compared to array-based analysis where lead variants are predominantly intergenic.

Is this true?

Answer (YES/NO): NO